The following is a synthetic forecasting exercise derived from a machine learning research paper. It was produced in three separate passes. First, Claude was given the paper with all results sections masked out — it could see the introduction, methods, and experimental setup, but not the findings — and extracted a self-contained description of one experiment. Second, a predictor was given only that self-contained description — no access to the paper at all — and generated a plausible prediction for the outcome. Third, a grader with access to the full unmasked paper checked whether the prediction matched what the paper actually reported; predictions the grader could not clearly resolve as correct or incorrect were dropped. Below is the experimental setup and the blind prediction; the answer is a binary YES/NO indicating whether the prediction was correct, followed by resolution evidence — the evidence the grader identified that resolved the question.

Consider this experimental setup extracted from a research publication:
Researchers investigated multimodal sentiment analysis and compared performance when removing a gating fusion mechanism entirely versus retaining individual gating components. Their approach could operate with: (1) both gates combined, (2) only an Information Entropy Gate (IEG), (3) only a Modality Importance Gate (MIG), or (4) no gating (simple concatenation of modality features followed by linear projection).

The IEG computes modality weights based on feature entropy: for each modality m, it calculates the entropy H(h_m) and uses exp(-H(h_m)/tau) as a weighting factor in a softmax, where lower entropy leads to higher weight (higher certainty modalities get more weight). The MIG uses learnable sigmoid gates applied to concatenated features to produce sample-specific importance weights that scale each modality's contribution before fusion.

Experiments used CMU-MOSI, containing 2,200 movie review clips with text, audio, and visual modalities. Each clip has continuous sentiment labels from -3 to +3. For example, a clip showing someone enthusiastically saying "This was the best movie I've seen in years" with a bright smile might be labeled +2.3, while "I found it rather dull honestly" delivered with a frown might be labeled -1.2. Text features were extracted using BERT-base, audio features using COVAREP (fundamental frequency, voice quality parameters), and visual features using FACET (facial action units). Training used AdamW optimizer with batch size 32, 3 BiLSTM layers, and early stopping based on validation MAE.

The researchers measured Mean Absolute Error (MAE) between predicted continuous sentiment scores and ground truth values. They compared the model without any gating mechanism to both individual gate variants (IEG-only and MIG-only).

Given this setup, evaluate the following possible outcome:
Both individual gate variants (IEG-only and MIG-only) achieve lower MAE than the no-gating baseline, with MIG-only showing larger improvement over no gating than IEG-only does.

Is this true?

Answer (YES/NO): NO